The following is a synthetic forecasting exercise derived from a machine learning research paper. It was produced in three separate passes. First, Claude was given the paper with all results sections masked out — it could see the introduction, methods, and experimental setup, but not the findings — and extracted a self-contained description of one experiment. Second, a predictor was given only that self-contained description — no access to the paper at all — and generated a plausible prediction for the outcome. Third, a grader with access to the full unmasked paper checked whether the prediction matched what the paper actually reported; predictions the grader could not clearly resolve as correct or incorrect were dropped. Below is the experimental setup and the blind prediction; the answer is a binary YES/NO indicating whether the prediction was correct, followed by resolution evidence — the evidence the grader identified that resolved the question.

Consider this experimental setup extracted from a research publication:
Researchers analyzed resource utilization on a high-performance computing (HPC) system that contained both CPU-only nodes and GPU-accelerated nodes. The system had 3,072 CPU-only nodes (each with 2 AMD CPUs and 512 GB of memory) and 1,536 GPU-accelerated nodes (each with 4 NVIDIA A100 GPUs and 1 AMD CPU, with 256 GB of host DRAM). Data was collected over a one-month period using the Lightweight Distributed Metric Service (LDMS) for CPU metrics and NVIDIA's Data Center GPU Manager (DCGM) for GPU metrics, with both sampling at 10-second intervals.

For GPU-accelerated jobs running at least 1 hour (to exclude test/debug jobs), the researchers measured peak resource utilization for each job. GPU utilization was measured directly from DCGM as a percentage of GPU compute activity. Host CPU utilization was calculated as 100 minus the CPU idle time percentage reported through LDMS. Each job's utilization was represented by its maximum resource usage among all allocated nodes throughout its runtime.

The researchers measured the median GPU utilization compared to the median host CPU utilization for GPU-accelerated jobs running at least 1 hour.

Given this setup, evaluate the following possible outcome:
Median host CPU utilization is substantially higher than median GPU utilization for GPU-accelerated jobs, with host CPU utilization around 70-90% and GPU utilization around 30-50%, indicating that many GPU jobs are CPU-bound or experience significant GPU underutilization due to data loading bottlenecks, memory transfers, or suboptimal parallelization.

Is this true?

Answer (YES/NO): NO